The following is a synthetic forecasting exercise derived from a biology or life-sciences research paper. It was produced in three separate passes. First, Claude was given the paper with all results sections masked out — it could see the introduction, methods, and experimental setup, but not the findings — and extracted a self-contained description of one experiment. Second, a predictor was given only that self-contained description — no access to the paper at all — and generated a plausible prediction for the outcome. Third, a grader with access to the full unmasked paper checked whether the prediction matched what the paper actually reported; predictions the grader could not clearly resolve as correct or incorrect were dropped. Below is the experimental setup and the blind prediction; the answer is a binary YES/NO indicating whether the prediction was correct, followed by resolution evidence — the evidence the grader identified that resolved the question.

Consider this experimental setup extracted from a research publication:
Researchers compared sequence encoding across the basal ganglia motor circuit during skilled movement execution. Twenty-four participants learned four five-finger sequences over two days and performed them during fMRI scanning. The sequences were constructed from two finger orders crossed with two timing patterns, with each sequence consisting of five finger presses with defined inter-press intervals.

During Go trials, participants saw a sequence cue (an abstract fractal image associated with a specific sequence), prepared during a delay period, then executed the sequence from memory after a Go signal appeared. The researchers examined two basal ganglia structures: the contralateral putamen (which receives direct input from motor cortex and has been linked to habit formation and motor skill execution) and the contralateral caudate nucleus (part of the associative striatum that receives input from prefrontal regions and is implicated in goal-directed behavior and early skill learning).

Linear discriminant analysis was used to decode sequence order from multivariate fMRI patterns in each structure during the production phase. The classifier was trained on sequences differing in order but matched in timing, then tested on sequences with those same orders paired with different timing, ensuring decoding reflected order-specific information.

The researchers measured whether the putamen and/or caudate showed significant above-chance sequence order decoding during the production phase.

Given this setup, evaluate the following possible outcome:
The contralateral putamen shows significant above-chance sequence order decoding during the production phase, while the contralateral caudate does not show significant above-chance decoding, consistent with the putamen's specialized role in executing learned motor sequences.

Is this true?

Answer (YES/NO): NO